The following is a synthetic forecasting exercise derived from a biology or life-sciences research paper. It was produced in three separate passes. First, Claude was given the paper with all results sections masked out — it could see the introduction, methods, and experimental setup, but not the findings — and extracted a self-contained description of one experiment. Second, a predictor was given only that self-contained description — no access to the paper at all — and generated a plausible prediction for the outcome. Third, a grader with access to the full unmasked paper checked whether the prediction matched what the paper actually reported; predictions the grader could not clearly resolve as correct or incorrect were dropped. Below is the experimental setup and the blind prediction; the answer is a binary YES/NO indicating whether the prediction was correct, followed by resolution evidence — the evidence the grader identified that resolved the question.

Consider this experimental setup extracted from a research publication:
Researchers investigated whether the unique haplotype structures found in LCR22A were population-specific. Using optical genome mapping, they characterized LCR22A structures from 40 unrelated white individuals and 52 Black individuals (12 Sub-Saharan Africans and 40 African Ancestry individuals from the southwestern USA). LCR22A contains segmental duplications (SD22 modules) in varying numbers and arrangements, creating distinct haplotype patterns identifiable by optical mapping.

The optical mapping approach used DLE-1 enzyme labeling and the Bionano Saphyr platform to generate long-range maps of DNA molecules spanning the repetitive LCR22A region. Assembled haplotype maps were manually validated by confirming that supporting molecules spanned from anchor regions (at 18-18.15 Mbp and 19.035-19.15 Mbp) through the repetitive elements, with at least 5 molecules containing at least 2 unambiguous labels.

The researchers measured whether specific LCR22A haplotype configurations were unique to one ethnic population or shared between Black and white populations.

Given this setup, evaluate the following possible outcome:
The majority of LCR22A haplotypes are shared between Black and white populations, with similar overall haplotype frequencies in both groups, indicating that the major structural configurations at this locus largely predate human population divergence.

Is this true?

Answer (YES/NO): NO